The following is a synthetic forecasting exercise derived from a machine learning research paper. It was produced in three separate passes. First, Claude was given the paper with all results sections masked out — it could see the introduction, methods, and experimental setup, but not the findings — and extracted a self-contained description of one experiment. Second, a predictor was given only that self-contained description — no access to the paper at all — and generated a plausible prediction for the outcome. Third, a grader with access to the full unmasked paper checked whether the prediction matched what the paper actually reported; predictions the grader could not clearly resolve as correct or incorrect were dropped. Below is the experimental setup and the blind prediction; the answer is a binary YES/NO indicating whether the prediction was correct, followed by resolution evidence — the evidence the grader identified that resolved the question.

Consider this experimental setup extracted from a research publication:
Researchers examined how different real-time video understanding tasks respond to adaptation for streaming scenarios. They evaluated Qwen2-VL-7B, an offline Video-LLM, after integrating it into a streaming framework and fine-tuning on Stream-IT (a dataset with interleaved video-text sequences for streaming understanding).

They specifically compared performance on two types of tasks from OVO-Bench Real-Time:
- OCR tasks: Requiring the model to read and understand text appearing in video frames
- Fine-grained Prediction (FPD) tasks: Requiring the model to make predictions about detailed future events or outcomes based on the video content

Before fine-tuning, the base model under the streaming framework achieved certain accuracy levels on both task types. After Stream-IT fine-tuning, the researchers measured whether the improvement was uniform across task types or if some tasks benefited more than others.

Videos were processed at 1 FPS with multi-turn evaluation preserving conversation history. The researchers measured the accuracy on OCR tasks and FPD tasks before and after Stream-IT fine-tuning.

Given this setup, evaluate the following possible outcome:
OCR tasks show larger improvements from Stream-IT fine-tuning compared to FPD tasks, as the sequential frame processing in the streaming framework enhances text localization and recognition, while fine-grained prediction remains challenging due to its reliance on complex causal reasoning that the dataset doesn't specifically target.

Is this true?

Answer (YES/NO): YES